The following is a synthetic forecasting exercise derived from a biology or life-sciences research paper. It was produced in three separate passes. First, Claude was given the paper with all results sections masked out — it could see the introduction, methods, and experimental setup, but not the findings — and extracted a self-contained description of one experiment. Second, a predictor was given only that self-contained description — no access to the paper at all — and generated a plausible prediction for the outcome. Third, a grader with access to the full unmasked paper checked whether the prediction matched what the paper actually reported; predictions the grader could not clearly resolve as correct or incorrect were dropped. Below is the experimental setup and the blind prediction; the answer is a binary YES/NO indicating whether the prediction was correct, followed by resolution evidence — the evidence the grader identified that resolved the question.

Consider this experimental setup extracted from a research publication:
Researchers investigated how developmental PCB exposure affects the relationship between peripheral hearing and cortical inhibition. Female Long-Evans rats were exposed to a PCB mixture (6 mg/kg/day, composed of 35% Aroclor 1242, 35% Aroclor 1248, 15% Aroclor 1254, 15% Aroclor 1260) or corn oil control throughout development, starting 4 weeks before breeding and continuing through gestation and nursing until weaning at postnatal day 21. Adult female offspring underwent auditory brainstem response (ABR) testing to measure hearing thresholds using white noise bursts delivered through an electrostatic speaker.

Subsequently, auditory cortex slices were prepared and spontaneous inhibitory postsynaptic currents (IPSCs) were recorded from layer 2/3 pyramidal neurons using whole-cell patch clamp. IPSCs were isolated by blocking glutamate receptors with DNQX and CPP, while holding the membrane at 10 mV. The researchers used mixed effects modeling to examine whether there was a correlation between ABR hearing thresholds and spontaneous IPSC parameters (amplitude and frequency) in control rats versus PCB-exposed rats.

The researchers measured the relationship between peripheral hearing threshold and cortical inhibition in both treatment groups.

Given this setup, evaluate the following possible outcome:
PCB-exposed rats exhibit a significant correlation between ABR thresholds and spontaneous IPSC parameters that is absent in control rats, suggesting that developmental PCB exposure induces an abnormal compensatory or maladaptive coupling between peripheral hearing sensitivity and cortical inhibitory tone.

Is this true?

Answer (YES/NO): NO